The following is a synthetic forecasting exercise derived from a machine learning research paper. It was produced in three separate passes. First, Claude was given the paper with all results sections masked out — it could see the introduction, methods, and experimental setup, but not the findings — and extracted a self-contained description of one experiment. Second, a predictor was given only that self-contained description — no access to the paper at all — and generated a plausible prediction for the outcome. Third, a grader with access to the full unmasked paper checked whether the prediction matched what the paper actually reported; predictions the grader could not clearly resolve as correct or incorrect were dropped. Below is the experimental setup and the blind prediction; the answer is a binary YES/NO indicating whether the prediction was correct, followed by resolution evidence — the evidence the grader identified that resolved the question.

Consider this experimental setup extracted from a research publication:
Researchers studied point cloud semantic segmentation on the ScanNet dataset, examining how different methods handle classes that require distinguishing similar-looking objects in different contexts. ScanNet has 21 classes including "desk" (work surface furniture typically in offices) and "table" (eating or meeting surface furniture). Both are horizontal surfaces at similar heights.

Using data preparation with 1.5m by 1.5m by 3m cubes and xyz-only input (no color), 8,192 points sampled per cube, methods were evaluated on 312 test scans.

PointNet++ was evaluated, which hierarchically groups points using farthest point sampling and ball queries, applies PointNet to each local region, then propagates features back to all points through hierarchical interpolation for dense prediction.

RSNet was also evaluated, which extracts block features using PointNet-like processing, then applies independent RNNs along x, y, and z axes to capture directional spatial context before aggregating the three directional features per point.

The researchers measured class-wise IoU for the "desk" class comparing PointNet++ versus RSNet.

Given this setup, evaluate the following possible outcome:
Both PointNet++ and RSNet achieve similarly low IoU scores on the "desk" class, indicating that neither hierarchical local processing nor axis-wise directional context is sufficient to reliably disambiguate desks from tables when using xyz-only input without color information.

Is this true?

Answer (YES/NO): NO